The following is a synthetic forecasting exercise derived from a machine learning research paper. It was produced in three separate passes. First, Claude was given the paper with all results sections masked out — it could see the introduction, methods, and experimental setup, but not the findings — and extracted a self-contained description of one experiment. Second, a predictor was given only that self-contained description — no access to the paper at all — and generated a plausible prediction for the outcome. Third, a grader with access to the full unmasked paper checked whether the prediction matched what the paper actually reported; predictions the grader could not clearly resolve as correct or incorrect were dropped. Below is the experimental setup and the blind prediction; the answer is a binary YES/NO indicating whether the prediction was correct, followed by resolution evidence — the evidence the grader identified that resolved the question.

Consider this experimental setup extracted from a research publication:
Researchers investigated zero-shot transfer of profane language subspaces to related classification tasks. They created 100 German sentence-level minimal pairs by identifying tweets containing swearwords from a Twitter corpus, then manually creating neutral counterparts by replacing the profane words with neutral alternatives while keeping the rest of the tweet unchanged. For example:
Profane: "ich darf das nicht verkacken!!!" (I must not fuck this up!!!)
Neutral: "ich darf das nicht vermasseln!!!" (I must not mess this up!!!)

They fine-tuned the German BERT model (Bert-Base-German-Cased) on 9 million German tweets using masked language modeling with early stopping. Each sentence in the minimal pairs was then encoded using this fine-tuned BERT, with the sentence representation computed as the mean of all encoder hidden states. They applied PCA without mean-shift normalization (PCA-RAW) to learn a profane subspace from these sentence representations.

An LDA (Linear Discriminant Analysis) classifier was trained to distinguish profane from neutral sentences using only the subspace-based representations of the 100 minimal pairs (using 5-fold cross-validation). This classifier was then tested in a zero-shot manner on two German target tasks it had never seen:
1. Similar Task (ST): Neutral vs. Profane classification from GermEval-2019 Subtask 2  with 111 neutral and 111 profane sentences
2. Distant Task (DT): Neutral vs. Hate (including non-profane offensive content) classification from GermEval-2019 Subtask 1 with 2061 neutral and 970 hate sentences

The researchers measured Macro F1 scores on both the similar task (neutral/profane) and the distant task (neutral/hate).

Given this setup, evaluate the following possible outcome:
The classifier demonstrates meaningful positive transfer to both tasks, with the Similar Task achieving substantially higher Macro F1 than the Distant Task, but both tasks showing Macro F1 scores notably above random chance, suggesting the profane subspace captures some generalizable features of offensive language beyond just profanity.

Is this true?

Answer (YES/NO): YES